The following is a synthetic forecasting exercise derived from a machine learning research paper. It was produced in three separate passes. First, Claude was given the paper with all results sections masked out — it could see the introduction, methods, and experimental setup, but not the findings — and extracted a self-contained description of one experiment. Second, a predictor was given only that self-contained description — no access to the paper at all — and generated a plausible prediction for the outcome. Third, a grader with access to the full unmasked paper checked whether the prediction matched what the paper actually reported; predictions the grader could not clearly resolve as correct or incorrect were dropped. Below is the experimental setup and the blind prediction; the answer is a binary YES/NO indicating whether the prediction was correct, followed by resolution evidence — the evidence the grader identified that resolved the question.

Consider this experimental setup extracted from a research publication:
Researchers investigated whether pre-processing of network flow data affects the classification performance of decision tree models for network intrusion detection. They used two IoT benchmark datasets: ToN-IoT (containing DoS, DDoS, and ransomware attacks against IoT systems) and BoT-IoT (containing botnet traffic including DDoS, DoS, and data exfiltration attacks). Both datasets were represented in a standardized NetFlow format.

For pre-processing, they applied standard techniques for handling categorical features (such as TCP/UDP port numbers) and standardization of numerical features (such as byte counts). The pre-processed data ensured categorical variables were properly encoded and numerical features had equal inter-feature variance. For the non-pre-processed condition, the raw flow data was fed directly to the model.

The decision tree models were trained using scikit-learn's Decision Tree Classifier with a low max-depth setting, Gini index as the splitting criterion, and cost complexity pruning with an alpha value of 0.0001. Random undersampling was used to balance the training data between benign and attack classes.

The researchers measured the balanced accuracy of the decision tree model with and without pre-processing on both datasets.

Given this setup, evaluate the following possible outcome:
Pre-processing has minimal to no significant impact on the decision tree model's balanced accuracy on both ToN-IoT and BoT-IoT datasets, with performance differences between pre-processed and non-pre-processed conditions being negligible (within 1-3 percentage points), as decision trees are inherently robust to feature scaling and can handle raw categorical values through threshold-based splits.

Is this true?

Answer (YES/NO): YES